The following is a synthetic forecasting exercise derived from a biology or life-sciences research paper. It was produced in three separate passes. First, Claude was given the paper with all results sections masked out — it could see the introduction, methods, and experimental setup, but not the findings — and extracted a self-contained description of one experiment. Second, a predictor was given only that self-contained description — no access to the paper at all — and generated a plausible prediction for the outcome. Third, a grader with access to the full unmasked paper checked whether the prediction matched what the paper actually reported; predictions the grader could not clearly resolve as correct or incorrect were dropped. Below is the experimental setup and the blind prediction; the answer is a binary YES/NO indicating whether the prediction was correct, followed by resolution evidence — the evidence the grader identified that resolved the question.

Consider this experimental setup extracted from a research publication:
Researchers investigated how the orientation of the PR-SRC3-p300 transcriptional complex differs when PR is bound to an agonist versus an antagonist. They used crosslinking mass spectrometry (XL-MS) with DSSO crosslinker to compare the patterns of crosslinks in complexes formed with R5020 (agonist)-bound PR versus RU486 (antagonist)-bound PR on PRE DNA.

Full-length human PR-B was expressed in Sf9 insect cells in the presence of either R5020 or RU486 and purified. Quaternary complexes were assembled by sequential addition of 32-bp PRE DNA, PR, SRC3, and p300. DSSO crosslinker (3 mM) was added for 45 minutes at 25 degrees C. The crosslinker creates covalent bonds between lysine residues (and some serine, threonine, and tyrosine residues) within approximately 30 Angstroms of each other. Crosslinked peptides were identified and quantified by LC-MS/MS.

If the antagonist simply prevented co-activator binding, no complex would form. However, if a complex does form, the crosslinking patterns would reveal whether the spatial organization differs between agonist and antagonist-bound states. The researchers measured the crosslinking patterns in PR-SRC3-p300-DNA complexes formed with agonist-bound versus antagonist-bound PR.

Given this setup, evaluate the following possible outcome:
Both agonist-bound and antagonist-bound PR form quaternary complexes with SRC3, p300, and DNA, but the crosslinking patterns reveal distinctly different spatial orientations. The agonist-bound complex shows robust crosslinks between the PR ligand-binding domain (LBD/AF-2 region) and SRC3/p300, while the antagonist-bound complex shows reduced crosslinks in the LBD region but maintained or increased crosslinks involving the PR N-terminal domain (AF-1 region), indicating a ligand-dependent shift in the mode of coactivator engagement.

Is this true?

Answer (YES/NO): YES